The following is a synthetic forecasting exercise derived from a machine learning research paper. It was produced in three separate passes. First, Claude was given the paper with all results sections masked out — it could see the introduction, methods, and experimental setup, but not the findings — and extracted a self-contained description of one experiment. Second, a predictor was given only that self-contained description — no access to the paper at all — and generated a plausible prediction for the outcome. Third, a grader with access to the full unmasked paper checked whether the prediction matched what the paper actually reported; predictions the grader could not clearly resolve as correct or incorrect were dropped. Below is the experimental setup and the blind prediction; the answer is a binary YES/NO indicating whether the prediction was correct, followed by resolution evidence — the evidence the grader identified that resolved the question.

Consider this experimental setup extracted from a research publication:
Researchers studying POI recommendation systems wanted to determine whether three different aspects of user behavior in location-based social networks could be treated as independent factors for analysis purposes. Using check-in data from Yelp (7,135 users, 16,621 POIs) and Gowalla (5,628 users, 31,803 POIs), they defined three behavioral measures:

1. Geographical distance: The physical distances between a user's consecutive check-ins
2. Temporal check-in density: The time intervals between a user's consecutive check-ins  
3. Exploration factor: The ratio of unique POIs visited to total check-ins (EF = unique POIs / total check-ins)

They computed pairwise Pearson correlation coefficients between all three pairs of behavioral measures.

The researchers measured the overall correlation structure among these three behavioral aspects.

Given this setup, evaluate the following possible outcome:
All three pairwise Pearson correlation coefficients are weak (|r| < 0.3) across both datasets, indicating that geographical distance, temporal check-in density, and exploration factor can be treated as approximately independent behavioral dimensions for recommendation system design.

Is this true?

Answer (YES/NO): NO